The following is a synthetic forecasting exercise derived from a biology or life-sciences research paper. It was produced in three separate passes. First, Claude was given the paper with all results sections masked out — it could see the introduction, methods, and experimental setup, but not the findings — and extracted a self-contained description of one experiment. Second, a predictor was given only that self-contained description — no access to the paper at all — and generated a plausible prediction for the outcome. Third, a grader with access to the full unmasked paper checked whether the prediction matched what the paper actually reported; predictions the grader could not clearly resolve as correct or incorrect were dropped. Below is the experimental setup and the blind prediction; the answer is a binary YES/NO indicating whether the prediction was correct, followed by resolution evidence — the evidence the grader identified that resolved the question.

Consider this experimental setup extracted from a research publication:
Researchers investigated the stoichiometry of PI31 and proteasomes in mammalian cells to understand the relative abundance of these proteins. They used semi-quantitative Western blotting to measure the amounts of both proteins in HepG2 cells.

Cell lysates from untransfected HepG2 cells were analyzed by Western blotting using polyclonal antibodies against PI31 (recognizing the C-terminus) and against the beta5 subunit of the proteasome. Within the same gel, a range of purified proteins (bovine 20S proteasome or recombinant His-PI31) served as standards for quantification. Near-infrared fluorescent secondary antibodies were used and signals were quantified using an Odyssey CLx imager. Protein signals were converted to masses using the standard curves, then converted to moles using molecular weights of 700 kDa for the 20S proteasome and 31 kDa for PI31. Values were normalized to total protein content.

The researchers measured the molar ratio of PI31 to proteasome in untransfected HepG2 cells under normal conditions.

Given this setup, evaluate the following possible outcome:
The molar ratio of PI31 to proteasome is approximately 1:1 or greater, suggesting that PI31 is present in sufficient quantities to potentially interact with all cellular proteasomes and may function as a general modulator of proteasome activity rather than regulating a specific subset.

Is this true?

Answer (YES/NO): NO